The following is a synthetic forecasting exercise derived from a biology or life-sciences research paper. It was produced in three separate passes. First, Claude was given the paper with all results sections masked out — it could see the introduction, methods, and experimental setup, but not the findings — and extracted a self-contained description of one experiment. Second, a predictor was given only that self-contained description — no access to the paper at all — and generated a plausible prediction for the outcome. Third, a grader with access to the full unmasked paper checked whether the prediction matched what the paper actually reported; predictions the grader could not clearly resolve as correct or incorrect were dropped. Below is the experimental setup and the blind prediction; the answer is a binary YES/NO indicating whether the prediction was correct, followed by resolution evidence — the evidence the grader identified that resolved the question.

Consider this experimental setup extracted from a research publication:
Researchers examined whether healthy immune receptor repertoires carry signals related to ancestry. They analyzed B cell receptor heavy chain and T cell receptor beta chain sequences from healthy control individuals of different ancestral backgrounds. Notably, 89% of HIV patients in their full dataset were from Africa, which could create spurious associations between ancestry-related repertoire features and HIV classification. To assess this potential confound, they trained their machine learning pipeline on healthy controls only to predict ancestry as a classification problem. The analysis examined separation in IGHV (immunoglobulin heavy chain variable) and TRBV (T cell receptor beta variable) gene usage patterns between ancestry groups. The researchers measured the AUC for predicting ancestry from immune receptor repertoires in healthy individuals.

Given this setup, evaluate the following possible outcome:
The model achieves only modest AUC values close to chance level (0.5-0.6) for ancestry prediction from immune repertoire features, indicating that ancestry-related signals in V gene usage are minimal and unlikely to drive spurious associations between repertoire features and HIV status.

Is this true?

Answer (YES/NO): NO